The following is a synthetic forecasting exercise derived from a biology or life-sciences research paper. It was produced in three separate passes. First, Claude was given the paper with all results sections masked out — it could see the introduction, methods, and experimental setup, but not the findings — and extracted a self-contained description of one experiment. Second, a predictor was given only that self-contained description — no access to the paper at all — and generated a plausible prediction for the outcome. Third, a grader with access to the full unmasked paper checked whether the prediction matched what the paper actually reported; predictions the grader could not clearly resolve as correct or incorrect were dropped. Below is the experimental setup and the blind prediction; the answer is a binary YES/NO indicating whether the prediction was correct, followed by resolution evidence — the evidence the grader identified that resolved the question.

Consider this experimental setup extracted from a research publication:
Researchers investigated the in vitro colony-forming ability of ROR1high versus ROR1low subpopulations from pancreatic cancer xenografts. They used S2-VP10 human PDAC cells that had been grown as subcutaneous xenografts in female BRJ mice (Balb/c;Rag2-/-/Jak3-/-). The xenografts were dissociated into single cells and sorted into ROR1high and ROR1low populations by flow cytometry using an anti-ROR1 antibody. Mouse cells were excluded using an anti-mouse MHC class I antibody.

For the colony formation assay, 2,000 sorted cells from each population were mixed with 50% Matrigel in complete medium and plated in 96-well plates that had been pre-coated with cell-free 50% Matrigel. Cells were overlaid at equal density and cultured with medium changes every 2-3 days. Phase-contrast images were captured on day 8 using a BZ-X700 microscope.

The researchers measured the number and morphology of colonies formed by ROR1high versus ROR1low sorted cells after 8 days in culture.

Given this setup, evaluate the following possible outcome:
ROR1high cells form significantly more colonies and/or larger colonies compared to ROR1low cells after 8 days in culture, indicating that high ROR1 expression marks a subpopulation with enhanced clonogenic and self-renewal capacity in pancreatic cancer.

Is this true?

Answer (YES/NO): YES